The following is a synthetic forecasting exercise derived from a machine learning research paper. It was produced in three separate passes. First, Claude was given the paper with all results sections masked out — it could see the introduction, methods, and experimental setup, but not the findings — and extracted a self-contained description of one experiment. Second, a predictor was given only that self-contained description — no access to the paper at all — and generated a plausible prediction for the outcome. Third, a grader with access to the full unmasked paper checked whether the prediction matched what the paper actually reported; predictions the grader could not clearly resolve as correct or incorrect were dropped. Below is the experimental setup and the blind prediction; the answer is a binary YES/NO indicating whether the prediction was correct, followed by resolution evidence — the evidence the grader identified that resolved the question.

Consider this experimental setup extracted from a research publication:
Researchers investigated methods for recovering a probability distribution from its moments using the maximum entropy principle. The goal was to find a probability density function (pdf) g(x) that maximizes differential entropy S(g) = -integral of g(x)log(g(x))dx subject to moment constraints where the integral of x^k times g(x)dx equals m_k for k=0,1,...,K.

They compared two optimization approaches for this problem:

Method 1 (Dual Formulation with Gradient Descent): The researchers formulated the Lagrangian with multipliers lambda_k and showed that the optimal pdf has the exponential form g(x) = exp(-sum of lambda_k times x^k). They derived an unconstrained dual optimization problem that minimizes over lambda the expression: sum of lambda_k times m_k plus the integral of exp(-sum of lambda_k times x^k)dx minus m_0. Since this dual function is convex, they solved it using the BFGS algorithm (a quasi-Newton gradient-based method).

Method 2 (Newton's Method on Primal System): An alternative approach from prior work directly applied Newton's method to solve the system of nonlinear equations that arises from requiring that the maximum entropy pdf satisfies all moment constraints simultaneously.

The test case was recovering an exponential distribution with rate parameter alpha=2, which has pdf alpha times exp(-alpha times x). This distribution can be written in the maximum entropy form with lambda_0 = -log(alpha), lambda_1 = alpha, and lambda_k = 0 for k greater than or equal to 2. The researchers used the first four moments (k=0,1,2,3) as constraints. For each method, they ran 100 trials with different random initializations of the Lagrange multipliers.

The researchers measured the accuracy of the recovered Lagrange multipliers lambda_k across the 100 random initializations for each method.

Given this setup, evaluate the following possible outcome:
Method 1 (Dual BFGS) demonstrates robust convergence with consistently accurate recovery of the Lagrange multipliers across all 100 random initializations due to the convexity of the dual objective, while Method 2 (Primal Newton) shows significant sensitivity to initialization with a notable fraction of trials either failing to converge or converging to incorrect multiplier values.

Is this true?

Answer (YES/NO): YES